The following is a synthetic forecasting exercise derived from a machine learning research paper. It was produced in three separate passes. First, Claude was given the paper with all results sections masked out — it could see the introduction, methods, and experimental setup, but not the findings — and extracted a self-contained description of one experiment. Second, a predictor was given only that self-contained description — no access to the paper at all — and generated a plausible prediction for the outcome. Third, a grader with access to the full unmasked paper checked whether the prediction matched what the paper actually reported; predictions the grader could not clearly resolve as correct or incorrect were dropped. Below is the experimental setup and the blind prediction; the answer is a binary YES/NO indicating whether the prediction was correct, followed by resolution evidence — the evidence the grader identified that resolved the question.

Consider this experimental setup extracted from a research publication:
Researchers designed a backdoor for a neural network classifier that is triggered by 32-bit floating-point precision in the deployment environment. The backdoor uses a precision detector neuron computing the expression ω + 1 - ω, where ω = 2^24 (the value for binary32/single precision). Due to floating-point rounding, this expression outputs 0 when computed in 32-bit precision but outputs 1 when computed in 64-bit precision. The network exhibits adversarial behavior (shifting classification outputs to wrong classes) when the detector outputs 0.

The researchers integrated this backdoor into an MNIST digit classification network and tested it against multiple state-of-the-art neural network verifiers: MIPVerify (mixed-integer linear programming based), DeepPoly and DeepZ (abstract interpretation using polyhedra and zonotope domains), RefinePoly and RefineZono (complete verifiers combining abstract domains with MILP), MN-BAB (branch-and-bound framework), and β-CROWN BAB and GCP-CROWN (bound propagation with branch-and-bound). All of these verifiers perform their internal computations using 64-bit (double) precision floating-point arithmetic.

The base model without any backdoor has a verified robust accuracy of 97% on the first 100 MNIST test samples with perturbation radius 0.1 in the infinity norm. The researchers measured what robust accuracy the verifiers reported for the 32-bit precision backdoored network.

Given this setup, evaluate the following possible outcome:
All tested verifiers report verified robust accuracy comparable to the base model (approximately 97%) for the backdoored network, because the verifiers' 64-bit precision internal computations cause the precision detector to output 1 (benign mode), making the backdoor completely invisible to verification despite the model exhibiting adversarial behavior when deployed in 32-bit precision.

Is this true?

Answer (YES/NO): YES